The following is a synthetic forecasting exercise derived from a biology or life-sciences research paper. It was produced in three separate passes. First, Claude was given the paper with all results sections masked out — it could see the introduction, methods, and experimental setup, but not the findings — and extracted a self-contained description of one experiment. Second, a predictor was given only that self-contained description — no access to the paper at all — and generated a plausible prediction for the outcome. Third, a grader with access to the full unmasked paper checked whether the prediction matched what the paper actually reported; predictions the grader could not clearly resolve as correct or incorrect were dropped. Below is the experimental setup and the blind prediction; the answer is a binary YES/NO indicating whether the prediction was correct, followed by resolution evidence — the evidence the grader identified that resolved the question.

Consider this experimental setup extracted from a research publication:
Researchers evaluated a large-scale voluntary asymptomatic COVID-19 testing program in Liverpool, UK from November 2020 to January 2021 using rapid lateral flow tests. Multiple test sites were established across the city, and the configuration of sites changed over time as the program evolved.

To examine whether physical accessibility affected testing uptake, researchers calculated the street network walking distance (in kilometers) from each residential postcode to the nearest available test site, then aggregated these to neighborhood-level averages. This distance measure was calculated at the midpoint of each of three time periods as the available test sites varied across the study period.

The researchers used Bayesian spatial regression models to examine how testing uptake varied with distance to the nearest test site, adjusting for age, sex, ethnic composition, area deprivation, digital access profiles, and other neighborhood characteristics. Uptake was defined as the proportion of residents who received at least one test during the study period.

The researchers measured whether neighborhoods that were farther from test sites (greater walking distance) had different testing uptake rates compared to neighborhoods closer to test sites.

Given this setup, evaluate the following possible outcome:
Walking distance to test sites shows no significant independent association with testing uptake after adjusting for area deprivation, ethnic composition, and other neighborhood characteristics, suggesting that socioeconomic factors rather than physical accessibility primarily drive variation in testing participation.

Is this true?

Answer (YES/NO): NO